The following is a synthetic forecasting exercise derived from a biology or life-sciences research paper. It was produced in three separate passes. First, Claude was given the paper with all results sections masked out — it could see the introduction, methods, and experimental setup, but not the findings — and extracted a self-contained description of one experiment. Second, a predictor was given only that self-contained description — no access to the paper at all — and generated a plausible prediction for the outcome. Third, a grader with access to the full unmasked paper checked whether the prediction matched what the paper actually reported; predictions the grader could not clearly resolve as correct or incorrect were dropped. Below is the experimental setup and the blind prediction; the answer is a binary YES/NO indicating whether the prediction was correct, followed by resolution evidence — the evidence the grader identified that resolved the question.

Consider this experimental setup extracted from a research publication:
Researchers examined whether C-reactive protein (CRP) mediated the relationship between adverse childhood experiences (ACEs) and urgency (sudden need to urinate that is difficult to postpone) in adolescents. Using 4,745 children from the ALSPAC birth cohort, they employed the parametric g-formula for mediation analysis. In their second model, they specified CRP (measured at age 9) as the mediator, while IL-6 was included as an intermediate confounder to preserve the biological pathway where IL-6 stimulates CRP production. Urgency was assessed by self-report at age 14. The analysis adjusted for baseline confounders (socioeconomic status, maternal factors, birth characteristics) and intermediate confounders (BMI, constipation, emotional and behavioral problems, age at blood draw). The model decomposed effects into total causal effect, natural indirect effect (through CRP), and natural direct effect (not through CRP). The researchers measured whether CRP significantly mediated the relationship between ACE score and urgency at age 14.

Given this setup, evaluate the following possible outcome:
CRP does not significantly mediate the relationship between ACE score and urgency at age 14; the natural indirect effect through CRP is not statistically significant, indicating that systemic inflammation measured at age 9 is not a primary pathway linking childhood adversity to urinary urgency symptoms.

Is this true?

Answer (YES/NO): YES